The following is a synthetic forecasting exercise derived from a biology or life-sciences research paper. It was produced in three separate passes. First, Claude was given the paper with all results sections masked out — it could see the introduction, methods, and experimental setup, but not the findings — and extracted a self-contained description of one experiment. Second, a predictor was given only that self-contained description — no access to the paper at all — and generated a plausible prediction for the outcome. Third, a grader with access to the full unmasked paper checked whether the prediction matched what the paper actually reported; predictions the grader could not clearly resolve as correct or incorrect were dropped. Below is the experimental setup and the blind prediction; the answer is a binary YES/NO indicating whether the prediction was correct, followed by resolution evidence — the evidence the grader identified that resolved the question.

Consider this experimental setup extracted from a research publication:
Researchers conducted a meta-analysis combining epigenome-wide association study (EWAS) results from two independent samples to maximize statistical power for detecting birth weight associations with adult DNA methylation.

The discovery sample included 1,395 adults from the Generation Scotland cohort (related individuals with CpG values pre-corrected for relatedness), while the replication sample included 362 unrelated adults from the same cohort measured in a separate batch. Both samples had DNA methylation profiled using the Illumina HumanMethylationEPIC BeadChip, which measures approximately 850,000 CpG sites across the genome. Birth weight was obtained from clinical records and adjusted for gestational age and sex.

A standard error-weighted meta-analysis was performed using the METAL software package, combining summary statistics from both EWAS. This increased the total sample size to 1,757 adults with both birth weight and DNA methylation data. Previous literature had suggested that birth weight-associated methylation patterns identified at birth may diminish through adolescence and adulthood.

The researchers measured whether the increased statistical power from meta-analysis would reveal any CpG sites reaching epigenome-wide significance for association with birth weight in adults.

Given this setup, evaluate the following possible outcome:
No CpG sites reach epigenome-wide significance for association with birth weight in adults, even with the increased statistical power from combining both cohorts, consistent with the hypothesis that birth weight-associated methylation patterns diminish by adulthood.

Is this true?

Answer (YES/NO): NO